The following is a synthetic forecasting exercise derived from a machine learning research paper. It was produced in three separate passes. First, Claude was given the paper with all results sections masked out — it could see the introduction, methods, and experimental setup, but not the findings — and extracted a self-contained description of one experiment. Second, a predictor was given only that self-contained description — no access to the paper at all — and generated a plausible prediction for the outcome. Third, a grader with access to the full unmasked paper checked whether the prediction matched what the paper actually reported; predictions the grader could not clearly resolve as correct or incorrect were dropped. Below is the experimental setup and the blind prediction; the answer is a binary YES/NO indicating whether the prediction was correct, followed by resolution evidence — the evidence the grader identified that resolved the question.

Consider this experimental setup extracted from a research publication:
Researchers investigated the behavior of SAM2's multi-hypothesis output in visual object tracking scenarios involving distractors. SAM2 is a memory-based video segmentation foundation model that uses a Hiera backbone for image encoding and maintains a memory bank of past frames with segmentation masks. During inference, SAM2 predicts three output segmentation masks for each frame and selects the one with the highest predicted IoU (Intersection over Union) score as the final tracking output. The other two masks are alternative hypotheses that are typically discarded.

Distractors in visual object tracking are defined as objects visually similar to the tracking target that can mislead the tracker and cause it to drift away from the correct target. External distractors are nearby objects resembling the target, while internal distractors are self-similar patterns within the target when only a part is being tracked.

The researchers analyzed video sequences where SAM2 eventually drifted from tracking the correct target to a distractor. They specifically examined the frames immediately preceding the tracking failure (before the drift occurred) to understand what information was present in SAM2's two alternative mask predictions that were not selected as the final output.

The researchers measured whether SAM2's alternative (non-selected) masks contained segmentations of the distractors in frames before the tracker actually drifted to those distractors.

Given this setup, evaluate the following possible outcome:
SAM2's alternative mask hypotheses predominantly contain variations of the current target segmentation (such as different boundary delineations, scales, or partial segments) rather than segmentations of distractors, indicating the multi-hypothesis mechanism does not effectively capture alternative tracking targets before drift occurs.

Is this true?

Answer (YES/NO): NO